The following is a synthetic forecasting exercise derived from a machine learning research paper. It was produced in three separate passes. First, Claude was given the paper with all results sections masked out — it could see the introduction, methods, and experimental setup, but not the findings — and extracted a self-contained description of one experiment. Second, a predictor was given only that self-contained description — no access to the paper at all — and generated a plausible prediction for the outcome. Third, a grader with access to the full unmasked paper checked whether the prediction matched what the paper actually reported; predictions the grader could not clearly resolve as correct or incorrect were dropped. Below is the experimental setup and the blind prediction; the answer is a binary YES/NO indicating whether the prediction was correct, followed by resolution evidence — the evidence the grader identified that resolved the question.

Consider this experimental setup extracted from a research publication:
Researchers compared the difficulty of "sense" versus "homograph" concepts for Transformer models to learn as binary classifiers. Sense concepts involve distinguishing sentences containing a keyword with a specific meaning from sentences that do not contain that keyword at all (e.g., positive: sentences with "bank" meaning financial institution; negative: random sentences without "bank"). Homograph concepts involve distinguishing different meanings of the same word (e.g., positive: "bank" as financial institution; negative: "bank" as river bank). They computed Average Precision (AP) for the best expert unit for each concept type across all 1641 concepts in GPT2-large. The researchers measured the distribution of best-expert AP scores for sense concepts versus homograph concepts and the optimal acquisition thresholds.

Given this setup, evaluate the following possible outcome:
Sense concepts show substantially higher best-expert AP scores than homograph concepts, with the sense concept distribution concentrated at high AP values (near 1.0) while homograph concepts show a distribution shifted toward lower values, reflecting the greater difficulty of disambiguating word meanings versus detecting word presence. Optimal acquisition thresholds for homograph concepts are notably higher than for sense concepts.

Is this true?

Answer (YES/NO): NO